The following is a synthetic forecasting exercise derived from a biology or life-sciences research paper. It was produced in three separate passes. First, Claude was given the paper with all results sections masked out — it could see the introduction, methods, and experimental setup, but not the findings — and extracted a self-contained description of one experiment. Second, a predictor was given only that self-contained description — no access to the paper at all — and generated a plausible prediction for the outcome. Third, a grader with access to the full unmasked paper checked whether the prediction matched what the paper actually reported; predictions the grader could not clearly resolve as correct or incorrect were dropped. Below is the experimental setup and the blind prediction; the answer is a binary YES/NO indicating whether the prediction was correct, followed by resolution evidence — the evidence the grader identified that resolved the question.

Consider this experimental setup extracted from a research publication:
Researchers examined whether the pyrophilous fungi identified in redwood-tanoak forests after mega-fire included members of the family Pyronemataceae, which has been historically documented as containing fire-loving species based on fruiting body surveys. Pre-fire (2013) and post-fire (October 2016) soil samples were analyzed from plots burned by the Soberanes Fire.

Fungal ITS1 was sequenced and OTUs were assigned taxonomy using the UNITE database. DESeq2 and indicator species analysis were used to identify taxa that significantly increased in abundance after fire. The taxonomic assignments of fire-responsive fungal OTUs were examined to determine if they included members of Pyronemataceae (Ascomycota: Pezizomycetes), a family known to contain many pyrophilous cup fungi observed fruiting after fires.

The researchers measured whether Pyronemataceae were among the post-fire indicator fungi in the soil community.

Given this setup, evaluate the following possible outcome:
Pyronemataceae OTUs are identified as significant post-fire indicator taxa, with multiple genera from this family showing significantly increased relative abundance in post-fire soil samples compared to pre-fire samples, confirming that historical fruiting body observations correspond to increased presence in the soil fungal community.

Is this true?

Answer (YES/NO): YES